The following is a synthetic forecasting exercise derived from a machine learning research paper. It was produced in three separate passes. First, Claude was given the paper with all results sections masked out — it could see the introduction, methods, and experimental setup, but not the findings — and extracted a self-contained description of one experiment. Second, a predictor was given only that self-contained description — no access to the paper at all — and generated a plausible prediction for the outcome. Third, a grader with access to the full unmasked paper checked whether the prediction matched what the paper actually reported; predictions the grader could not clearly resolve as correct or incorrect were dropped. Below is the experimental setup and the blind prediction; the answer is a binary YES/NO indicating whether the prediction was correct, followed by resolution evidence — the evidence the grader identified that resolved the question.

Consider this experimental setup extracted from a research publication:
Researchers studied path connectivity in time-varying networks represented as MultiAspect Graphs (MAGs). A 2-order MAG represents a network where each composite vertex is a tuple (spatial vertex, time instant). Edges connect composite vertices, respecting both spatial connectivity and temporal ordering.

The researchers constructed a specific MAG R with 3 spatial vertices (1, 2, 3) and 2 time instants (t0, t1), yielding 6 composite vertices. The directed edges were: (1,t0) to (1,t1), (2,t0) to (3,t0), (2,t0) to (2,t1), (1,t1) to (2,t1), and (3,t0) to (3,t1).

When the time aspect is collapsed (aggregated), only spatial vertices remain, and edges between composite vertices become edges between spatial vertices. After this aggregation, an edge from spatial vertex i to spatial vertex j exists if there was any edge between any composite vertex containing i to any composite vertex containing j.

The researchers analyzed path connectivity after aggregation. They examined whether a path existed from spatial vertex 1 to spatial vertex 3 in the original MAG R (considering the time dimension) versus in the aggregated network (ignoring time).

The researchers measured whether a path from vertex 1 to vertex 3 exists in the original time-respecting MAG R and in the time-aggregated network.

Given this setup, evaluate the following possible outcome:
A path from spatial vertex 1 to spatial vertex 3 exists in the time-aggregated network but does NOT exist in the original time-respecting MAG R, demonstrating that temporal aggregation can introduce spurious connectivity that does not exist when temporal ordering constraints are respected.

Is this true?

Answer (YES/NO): YES